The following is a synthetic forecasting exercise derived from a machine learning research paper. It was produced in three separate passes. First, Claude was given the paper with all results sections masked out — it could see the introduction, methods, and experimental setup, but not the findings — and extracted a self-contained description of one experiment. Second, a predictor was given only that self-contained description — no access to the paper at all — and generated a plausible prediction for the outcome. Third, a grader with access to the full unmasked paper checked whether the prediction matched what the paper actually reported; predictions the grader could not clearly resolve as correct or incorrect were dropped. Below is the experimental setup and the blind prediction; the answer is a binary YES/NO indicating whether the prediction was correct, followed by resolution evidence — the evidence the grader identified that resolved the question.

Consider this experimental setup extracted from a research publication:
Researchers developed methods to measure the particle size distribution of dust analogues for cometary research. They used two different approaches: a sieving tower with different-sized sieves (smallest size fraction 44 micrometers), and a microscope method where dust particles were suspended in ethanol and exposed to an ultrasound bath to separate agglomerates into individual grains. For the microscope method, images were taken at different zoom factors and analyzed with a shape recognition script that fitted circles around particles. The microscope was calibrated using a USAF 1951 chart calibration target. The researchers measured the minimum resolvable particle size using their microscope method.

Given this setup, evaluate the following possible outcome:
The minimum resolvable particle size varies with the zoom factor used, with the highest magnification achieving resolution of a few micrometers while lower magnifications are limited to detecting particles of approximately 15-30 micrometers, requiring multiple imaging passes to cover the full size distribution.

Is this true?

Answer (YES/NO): NO